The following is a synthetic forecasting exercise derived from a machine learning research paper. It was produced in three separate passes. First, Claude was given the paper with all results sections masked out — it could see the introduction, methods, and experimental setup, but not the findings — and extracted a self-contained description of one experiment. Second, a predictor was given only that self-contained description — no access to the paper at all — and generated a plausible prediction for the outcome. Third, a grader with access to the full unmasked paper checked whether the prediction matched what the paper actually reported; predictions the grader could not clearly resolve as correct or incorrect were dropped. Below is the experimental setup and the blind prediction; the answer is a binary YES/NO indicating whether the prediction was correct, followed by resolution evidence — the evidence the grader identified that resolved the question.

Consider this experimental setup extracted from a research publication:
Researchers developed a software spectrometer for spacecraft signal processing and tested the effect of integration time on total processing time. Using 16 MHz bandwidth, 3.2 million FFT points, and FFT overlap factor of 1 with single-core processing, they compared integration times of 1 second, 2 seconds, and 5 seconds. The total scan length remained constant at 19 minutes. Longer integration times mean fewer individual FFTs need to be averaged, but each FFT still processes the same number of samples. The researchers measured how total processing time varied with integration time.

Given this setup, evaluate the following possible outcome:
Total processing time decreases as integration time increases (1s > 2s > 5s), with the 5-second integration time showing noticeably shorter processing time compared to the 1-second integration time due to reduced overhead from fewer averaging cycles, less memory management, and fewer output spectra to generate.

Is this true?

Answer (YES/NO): NO